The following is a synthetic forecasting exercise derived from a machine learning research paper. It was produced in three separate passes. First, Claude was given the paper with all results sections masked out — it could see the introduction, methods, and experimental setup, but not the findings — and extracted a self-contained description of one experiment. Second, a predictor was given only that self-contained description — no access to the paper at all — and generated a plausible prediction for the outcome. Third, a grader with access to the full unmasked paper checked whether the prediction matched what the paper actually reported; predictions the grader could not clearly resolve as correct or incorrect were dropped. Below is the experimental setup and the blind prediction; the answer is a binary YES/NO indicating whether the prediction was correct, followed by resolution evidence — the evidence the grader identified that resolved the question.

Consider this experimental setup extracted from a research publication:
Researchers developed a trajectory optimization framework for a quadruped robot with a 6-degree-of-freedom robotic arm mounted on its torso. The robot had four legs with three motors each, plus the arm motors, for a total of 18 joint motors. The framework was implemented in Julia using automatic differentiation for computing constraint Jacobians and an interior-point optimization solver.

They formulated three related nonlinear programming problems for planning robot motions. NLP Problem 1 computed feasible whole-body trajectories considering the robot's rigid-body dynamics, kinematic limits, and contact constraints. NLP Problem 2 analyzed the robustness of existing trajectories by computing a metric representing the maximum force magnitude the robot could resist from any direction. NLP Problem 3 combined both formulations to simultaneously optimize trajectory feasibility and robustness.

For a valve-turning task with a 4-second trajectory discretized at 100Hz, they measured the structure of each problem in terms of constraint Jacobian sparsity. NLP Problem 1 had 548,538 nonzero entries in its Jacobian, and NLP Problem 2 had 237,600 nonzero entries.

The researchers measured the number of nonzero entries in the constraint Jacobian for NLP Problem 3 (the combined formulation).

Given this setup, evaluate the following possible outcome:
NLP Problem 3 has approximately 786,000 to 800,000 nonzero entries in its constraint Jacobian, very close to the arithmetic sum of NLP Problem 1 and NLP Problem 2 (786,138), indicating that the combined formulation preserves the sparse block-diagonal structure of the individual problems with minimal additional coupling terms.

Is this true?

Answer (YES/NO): NO